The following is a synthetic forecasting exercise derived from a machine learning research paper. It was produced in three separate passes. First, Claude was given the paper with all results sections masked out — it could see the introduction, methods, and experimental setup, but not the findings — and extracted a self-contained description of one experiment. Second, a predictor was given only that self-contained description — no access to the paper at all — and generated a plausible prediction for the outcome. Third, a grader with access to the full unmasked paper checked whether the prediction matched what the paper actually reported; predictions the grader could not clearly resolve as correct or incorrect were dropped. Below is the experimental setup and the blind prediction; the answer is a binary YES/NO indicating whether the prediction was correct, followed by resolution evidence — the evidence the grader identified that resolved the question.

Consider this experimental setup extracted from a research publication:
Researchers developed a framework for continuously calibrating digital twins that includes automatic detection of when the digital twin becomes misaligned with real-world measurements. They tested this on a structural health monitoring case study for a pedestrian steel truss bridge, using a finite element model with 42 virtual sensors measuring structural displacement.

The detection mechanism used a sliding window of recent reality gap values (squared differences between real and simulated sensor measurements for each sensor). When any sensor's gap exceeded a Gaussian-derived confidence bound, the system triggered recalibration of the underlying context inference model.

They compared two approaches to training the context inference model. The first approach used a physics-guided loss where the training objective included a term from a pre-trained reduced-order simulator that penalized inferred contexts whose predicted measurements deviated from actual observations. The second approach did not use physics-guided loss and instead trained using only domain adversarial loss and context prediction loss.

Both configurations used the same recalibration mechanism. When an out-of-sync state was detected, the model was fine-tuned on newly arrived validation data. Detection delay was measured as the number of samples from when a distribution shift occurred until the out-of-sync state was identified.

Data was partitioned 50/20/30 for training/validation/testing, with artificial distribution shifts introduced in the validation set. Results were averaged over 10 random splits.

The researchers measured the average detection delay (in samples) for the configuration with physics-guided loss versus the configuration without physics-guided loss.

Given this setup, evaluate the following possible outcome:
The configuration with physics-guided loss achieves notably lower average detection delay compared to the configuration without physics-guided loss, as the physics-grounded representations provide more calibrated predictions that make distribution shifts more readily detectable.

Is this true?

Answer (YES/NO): YES